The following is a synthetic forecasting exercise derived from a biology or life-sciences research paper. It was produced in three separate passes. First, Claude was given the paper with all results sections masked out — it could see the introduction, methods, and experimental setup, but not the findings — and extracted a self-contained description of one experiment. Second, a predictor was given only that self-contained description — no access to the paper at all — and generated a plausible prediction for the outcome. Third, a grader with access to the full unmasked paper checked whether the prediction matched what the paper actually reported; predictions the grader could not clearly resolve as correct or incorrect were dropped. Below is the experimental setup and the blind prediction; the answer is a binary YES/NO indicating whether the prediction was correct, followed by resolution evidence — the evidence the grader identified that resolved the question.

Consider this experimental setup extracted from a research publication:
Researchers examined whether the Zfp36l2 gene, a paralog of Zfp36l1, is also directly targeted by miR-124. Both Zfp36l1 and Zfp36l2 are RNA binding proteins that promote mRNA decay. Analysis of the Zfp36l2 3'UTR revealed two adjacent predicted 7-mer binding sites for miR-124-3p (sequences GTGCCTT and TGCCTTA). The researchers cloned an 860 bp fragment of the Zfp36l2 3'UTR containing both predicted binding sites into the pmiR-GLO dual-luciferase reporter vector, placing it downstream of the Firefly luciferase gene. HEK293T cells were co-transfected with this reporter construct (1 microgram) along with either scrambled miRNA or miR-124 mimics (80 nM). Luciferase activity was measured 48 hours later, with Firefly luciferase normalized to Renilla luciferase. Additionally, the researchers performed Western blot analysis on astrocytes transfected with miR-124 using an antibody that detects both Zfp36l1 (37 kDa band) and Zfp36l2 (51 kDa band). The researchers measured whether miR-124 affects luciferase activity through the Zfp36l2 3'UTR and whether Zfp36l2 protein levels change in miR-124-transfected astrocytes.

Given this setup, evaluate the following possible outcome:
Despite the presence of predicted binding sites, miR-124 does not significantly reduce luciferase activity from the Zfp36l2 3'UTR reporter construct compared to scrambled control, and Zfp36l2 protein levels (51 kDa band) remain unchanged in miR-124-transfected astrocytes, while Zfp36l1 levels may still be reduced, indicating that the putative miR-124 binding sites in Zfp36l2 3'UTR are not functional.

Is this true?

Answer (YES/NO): YES